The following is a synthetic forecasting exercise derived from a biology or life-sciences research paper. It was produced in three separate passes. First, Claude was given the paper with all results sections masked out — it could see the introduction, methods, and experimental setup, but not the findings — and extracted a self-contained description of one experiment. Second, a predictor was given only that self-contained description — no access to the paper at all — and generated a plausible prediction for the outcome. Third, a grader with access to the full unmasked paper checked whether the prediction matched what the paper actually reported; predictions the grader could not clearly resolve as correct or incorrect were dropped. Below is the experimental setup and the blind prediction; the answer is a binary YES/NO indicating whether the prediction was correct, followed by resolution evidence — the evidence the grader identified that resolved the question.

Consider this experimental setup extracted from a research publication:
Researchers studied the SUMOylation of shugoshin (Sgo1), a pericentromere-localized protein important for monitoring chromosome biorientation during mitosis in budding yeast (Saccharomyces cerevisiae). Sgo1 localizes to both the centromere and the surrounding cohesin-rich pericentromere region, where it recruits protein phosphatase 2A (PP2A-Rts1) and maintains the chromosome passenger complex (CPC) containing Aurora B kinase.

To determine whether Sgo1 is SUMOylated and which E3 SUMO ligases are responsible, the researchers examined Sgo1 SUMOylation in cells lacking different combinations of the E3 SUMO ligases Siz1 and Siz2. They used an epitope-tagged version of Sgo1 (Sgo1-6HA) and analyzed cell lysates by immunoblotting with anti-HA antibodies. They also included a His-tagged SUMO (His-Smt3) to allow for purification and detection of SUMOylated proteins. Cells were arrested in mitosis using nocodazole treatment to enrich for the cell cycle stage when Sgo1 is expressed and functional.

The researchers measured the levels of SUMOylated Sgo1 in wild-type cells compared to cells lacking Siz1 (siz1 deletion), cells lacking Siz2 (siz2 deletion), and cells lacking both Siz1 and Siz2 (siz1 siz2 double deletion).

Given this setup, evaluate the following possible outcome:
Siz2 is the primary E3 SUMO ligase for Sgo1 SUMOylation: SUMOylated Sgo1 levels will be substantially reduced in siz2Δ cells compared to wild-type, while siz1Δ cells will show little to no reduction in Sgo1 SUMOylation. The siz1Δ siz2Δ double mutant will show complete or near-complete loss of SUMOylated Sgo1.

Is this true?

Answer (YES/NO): NO